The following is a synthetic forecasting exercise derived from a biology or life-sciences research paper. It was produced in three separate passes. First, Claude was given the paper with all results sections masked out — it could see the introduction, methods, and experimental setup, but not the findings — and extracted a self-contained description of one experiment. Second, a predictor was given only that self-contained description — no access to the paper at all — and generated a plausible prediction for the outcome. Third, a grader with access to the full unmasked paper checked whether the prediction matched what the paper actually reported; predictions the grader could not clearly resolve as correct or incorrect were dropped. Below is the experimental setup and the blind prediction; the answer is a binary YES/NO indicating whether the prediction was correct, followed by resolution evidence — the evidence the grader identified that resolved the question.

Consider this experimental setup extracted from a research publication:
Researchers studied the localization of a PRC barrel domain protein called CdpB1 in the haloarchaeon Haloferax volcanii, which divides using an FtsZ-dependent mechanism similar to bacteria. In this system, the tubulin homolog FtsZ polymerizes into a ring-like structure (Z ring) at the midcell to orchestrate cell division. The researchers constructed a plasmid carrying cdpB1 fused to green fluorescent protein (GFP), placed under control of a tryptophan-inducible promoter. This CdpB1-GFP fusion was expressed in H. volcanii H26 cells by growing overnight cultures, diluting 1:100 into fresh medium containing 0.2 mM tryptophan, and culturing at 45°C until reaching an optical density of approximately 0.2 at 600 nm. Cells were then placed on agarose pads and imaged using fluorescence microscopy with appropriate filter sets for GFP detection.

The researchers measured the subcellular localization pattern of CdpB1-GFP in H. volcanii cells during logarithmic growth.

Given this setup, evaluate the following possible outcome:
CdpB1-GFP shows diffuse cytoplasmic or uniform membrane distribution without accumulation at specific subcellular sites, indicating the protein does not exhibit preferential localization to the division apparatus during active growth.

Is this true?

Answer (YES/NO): NO